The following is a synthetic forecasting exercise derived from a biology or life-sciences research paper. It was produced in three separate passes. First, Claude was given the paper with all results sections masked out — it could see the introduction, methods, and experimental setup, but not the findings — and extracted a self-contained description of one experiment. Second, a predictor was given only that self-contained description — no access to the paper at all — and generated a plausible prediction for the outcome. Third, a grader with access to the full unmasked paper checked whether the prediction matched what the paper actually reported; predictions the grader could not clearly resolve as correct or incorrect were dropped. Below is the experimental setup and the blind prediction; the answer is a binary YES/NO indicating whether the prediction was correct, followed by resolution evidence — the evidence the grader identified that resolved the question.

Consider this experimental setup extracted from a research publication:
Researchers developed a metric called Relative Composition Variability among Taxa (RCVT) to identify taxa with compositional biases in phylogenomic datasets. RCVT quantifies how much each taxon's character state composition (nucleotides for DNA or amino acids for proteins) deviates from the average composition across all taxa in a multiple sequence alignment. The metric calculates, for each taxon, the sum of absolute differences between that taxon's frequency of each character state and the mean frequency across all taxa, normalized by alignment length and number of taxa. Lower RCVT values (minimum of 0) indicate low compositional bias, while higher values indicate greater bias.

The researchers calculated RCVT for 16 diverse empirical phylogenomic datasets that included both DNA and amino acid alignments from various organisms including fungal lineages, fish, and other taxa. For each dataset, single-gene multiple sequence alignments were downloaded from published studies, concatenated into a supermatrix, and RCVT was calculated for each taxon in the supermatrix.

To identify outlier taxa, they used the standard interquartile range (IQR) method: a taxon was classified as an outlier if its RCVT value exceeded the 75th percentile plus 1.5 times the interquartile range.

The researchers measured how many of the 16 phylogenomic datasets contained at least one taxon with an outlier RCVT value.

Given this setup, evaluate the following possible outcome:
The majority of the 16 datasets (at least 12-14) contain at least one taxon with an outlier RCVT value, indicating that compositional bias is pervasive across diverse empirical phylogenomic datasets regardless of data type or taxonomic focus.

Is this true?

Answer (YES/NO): YES